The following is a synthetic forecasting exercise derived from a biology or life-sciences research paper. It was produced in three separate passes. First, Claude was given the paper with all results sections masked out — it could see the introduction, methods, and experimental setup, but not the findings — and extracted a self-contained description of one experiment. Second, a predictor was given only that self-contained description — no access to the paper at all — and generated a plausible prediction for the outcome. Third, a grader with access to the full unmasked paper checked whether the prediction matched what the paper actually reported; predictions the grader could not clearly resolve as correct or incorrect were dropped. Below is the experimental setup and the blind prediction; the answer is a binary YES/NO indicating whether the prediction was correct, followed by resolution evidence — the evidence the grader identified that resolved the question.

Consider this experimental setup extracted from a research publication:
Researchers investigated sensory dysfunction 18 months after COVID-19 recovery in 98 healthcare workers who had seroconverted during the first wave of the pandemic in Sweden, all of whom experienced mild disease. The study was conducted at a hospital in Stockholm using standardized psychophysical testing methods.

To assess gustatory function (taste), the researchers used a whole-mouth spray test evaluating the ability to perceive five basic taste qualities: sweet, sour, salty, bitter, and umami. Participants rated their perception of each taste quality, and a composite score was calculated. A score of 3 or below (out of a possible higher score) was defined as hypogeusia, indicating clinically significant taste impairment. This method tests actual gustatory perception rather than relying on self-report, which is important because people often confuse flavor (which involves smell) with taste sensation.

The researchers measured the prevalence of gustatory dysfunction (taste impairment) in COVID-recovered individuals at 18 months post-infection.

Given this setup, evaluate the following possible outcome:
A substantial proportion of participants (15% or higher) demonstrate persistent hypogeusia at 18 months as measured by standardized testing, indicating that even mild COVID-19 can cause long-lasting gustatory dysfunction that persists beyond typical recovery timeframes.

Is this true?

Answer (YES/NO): NO